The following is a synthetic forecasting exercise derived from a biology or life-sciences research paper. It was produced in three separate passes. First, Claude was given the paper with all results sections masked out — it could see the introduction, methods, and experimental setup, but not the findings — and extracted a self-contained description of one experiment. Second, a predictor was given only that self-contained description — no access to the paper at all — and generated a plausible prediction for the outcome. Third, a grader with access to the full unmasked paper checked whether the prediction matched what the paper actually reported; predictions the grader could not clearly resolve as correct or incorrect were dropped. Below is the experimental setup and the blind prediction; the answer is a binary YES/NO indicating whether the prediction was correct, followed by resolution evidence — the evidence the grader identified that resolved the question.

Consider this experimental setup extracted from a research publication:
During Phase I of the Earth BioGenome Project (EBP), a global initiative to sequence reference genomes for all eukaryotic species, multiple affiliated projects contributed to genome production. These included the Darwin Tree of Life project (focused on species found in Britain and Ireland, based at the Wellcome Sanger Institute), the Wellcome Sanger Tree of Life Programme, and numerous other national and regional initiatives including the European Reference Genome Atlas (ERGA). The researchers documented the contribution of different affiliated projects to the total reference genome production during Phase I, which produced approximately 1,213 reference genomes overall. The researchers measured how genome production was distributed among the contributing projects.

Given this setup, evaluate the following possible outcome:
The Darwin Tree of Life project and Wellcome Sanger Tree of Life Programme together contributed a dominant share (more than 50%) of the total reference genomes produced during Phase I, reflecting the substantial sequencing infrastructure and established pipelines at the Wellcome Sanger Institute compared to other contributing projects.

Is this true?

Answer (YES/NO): YES